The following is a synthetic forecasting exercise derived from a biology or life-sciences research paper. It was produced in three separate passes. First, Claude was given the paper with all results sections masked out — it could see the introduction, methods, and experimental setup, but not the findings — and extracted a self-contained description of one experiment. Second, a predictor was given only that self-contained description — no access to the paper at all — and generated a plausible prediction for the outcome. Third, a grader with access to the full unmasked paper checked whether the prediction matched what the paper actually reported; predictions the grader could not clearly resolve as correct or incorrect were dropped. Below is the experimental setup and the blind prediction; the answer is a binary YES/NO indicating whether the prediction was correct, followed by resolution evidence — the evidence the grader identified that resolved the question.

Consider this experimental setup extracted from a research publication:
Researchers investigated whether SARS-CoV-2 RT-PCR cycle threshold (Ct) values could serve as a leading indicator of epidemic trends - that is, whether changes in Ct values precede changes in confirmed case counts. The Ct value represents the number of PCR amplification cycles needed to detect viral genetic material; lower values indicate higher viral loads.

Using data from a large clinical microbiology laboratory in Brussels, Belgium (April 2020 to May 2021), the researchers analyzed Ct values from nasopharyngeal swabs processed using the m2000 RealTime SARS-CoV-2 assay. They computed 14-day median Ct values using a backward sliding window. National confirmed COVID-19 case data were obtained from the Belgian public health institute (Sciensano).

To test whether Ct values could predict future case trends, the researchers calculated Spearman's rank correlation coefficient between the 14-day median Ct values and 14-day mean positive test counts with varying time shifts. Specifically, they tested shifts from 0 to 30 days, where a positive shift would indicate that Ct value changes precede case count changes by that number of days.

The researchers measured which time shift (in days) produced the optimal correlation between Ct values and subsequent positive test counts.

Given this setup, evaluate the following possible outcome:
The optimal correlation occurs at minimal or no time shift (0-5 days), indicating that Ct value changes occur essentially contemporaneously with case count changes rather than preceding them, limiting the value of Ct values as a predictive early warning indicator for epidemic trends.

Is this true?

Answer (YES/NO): NO